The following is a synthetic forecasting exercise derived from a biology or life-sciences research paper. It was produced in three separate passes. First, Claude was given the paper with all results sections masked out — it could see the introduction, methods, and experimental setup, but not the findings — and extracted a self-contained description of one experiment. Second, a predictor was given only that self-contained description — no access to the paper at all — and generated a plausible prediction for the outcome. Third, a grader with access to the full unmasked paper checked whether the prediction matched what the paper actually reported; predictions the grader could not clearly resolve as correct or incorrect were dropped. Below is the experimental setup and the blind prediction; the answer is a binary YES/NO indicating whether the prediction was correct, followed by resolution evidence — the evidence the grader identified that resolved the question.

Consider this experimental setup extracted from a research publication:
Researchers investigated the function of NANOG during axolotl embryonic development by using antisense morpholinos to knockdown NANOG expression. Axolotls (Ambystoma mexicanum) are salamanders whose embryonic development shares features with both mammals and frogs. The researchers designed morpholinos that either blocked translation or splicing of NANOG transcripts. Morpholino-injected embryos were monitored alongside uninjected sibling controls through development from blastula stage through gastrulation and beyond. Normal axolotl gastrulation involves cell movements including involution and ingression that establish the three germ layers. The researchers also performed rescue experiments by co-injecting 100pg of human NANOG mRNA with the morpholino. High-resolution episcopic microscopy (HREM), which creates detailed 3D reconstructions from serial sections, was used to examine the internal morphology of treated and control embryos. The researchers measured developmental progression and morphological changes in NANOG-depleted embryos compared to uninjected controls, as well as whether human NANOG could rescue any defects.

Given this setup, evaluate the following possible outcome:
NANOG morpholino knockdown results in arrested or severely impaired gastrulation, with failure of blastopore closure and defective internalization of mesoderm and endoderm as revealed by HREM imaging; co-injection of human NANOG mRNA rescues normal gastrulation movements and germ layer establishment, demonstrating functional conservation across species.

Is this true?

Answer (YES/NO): NO